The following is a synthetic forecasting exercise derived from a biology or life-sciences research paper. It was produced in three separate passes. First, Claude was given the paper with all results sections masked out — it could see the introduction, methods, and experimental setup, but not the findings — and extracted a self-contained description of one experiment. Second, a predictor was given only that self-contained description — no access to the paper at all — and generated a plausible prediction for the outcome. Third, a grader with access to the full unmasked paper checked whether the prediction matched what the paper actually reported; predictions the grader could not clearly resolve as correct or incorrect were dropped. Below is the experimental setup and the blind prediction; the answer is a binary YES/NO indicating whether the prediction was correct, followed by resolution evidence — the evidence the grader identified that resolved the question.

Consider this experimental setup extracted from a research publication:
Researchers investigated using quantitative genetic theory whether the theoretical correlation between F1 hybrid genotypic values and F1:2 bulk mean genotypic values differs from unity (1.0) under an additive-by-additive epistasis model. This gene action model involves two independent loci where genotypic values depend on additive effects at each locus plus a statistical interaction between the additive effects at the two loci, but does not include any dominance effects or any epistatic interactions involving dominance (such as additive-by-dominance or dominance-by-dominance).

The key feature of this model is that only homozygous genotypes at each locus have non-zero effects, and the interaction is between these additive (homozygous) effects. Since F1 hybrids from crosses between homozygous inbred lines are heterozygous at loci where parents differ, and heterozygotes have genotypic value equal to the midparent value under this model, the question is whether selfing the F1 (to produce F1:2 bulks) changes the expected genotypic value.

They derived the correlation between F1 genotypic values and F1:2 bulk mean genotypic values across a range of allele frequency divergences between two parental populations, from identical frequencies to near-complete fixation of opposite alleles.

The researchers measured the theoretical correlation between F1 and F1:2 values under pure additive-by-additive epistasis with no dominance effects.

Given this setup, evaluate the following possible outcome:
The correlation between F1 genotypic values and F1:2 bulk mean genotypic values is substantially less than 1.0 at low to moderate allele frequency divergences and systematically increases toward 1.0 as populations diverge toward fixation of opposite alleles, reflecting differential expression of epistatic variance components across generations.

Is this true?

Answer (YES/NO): NO